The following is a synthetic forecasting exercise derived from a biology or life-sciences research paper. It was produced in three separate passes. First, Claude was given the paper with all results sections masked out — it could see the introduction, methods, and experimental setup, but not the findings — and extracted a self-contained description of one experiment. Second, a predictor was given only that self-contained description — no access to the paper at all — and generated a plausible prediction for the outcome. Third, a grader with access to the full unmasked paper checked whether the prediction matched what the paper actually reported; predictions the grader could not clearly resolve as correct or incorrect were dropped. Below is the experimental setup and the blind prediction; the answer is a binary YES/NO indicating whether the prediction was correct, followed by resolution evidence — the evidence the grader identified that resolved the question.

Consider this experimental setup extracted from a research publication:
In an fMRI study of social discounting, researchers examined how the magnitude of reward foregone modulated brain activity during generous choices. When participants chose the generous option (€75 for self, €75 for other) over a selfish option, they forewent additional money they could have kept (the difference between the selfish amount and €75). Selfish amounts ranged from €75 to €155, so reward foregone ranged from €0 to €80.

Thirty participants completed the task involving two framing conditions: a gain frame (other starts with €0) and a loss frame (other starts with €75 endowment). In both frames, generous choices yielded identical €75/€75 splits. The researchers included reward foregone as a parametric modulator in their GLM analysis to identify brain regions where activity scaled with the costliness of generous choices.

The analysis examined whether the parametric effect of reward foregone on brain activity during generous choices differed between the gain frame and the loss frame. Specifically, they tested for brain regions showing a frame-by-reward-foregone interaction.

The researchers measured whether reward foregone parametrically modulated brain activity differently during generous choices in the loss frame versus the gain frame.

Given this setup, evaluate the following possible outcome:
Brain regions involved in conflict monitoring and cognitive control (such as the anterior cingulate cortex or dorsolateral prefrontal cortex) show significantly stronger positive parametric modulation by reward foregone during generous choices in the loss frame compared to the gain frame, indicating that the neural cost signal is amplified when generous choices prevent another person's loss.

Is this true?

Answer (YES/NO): NO